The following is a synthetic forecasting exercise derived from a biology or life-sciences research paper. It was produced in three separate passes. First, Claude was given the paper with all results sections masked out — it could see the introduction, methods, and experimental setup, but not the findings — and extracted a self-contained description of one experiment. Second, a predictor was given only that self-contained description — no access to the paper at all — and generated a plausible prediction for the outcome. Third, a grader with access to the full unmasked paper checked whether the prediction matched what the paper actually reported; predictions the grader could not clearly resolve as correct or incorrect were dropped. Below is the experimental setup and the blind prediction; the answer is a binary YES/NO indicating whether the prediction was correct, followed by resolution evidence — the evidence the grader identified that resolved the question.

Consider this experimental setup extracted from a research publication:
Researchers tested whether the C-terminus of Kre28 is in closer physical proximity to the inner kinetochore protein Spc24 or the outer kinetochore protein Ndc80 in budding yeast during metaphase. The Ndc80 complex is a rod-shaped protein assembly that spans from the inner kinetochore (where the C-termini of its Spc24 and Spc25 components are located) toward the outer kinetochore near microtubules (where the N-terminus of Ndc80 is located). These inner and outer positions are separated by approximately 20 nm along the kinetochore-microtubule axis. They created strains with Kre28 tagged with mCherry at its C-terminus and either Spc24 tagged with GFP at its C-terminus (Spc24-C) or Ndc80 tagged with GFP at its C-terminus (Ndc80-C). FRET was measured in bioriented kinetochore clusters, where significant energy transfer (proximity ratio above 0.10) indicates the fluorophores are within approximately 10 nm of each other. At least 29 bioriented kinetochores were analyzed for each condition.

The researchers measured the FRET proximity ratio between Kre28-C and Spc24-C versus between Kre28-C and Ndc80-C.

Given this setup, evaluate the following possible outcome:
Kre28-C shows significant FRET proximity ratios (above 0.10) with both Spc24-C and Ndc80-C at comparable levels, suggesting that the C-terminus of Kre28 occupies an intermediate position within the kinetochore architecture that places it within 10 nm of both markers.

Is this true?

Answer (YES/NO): YES